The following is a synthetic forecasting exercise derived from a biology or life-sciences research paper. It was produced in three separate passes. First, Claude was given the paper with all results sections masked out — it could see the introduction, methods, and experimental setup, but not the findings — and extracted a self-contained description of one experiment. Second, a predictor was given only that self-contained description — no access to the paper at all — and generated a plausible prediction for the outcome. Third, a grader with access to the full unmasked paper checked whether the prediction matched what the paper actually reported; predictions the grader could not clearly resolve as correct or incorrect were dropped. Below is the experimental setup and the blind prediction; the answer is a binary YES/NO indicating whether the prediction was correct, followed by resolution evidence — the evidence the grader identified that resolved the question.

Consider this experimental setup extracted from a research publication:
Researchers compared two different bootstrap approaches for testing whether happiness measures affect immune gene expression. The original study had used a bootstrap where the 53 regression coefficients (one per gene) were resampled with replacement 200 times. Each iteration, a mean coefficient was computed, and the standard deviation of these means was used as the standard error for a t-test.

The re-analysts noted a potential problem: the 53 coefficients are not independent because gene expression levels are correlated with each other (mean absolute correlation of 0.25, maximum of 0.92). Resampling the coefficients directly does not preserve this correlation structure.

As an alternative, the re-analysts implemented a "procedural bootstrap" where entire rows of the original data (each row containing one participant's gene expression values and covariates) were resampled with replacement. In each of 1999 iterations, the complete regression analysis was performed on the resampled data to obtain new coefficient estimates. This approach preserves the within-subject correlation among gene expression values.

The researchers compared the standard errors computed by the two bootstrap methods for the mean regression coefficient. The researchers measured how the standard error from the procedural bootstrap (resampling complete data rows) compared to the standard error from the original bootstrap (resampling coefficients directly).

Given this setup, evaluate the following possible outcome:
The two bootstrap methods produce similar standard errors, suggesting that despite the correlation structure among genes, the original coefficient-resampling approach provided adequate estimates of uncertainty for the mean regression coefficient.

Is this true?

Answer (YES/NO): NO